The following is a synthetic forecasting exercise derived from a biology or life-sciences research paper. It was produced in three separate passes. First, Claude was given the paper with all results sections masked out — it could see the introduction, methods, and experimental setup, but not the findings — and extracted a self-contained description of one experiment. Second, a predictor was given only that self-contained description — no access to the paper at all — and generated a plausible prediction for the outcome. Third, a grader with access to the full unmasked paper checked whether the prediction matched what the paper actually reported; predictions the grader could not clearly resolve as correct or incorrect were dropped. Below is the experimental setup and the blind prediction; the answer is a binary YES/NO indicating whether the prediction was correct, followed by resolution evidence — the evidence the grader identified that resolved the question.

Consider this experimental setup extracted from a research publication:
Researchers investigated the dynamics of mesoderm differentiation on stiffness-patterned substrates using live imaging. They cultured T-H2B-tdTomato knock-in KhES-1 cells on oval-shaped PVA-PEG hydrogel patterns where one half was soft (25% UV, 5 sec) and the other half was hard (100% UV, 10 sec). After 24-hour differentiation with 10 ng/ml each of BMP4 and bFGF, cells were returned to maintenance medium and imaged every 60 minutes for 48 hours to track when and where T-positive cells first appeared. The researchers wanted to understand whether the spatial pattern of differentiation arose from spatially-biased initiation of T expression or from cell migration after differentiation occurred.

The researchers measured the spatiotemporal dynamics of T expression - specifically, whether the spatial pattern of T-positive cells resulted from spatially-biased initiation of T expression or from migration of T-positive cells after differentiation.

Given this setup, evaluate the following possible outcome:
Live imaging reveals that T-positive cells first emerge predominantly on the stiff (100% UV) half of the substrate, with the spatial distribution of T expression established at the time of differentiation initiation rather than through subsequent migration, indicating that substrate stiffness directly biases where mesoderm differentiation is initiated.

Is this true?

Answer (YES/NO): NO